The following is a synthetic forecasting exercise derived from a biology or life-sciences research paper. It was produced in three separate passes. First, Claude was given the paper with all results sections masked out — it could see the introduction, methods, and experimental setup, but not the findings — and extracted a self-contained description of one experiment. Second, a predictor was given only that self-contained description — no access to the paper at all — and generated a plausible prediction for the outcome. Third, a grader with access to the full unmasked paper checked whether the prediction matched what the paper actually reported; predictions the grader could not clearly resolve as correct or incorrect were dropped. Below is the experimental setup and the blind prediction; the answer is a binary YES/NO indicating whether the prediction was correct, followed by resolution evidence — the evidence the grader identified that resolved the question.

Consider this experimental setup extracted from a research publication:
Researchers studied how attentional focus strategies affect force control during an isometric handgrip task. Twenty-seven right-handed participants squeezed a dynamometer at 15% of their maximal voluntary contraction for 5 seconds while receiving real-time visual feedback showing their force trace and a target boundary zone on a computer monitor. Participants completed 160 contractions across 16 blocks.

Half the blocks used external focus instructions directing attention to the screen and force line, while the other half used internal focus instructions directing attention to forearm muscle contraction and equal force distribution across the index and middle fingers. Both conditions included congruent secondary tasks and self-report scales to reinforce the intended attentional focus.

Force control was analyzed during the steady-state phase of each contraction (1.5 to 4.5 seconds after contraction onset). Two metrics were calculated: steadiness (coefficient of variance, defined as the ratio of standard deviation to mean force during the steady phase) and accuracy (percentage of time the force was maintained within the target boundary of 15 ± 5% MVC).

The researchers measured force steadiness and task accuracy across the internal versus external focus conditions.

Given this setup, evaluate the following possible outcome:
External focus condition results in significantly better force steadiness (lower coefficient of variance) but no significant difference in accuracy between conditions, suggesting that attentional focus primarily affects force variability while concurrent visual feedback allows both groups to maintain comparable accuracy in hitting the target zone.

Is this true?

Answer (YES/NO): NO